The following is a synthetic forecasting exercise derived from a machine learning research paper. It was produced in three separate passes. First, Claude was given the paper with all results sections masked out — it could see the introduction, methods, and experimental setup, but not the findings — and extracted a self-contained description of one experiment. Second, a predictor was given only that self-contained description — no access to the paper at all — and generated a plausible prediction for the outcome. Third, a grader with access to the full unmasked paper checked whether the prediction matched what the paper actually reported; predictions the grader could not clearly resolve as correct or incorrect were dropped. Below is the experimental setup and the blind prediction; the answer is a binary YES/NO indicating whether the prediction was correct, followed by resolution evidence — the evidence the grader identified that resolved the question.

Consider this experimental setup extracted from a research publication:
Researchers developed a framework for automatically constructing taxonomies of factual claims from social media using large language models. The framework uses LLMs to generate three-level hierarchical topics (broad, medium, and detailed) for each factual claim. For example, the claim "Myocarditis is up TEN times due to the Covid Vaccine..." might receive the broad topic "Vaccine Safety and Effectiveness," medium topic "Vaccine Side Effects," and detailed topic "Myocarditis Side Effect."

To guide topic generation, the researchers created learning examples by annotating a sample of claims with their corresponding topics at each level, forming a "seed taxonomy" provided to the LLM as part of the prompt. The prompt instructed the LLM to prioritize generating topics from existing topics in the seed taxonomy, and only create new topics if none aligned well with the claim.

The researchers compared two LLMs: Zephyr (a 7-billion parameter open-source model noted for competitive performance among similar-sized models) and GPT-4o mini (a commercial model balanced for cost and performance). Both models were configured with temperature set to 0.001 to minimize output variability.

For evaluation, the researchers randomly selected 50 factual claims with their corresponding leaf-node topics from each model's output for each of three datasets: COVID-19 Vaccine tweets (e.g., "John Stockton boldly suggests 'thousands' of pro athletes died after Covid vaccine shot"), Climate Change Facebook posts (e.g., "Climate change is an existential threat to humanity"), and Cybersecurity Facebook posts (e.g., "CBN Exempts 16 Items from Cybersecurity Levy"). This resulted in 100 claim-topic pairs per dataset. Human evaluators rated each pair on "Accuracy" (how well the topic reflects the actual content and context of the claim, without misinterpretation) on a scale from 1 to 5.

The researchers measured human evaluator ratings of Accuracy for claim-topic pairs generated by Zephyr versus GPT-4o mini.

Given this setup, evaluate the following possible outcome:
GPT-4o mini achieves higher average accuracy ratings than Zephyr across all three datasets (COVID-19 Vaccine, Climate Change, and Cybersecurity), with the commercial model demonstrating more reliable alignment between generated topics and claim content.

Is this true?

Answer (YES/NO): NO